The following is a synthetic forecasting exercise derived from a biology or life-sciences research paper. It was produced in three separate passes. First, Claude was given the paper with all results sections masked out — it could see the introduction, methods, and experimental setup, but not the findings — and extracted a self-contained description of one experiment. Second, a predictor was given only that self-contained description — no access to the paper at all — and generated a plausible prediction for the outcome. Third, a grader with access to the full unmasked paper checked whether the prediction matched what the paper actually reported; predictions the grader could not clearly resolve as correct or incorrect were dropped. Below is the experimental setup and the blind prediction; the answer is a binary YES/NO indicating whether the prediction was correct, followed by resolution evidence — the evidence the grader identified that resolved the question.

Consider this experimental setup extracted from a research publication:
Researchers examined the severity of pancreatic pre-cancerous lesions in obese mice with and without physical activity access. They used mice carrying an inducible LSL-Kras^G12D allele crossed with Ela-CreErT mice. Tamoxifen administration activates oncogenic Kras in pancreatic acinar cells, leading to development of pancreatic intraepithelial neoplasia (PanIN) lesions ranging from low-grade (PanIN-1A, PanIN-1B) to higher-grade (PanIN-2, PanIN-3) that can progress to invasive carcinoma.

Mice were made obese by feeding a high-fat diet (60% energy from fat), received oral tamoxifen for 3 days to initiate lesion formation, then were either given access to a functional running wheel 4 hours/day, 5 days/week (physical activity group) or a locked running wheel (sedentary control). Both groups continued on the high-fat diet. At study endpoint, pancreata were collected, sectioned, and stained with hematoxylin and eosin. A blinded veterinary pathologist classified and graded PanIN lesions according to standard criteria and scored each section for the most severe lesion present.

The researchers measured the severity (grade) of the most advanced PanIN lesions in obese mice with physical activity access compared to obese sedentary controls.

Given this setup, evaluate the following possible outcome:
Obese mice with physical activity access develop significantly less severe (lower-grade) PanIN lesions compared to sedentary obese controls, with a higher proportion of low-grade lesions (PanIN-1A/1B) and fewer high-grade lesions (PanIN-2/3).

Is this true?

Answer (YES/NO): NO